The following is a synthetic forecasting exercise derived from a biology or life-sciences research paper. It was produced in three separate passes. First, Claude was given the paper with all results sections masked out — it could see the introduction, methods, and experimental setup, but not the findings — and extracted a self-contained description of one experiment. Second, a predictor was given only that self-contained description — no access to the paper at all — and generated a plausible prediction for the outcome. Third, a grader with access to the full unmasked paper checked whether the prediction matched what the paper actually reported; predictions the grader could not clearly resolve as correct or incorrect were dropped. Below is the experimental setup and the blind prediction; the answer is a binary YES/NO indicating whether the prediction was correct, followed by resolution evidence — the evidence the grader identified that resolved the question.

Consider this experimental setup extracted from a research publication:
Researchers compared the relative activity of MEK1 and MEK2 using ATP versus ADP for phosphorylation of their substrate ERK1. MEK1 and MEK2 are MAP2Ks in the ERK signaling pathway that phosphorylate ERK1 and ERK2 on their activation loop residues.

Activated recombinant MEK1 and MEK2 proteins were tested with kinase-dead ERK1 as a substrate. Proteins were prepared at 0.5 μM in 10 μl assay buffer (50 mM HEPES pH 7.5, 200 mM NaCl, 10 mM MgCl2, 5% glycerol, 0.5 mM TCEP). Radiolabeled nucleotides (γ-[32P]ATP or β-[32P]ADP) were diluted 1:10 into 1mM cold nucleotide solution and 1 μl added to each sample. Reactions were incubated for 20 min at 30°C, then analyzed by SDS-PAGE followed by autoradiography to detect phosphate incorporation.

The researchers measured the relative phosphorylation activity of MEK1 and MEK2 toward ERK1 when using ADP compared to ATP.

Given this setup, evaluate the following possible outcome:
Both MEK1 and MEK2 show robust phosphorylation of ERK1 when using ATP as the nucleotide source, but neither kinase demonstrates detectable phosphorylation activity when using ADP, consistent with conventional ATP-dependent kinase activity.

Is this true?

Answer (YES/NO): NO